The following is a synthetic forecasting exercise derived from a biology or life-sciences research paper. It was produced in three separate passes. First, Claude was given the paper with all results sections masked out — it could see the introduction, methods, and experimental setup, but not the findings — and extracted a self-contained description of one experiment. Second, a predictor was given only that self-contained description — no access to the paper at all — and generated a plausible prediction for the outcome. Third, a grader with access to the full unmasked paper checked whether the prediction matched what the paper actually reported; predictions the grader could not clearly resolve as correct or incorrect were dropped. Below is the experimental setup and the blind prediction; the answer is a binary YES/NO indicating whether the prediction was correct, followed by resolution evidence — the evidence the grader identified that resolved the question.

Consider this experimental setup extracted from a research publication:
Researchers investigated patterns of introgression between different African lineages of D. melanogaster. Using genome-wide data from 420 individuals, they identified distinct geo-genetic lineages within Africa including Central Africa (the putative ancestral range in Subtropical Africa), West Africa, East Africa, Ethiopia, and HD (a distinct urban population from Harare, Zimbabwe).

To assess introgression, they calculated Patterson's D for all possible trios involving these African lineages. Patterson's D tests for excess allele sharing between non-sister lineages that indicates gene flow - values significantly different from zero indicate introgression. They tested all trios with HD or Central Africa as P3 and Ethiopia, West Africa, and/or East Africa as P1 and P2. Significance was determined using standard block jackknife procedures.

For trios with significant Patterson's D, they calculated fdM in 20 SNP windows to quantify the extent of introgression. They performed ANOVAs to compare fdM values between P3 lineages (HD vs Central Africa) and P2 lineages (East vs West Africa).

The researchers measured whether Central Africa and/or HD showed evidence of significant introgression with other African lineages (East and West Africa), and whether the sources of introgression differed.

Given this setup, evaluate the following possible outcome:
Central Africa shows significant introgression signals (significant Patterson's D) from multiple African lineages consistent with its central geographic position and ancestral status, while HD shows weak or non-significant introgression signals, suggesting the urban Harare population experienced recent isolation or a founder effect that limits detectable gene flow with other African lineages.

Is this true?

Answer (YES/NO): NO